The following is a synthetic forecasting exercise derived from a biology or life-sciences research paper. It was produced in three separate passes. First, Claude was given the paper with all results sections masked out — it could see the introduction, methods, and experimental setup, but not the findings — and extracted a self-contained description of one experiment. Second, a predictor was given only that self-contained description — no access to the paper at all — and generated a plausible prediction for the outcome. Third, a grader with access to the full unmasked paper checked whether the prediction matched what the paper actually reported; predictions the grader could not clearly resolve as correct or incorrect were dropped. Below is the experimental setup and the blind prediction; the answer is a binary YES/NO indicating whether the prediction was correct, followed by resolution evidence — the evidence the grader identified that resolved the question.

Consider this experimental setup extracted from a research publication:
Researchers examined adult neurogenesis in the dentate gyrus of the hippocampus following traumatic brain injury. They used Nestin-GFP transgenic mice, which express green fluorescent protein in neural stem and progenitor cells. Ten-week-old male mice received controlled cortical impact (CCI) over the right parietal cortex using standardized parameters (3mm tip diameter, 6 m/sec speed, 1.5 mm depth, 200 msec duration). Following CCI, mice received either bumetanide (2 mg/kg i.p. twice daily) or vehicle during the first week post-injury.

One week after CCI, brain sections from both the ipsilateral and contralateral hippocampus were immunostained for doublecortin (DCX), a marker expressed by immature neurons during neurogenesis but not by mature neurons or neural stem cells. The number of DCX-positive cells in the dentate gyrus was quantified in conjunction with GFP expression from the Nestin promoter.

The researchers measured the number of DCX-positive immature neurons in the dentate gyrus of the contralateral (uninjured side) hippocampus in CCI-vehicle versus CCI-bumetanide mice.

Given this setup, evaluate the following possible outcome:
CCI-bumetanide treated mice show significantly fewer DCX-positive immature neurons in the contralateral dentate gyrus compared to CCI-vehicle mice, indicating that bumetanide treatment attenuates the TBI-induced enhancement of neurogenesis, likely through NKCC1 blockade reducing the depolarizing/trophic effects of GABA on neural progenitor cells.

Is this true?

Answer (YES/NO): NO